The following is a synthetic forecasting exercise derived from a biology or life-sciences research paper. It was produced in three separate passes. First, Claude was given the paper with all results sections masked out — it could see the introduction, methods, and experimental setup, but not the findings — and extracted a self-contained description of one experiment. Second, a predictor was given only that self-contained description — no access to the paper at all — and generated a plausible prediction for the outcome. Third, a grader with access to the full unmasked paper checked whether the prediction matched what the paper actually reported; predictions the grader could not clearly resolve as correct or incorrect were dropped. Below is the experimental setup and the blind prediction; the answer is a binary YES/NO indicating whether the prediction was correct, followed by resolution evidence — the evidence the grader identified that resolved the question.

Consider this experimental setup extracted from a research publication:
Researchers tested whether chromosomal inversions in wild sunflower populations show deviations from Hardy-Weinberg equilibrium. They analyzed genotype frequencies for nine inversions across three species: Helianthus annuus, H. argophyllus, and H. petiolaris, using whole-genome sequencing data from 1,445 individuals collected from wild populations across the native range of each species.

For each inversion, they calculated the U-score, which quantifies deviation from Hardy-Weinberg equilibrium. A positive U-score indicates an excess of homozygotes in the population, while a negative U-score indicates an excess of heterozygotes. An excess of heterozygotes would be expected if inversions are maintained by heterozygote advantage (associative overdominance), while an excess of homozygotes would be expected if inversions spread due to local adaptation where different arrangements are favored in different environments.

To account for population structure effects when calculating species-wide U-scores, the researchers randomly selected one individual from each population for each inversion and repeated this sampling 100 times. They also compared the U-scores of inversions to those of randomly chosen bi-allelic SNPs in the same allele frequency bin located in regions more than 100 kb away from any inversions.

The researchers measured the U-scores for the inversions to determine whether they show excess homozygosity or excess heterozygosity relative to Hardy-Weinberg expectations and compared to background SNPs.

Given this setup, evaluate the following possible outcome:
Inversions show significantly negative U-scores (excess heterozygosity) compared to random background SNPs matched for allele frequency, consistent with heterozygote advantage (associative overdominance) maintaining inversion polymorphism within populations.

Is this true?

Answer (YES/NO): NO